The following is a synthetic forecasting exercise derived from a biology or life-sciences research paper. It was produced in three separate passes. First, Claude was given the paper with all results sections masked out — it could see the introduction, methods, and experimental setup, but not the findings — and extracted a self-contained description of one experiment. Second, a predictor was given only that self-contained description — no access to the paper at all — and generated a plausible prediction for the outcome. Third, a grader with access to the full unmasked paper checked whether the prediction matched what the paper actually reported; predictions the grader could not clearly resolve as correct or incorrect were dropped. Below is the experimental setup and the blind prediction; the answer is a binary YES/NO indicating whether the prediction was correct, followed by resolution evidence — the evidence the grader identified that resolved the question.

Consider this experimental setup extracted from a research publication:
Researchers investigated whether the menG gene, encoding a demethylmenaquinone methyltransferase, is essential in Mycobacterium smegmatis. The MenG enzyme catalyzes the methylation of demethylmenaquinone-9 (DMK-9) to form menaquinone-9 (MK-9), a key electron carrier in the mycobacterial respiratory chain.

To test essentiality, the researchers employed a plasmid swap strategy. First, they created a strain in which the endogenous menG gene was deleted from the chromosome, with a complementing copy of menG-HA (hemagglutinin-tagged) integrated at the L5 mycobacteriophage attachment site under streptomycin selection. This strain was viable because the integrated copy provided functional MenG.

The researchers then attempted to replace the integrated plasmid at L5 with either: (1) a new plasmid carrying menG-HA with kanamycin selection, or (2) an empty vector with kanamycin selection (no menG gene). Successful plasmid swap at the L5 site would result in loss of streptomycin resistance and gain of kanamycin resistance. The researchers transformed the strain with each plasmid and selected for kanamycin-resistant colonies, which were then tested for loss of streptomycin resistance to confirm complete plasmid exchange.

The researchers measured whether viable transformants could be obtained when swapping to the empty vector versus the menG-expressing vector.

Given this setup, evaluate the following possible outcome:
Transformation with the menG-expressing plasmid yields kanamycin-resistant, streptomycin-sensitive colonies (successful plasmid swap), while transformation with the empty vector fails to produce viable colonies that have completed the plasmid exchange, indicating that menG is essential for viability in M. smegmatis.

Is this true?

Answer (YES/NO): YES